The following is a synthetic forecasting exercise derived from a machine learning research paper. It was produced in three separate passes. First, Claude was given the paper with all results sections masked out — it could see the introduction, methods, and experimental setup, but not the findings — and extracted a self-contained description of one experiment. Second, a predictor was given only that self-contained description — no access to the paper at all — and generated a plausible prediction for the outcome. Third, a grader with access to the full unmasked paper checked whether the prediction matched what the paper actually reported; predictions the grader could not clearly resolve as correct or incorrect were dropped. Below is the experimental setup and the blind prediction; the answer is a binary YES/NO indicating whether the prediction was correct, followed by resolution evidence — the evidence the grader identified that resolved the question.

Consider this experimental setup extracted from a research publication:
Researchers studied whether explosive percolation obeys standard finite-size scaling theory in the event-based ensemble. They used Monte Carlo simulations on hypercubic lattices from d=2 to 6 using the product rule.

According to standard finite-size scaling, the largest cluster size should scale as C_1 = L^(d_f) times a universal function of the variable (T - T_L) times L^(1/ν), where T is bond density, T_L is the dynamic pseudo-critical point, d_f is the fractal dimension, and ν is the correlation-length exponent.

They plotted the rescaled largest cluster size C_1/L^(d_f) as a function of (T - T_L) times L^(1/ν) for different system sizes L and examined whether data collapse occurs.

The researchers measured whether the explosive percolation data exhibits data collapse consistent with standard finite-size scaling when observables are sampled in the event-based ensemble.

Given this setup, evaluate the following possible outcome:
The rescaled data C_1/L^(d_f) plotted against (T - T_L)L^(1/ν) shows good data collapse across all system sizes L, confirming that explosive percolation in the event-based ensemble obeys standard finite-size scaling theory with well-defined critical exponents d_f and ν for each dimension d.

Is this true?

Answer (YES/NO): YES